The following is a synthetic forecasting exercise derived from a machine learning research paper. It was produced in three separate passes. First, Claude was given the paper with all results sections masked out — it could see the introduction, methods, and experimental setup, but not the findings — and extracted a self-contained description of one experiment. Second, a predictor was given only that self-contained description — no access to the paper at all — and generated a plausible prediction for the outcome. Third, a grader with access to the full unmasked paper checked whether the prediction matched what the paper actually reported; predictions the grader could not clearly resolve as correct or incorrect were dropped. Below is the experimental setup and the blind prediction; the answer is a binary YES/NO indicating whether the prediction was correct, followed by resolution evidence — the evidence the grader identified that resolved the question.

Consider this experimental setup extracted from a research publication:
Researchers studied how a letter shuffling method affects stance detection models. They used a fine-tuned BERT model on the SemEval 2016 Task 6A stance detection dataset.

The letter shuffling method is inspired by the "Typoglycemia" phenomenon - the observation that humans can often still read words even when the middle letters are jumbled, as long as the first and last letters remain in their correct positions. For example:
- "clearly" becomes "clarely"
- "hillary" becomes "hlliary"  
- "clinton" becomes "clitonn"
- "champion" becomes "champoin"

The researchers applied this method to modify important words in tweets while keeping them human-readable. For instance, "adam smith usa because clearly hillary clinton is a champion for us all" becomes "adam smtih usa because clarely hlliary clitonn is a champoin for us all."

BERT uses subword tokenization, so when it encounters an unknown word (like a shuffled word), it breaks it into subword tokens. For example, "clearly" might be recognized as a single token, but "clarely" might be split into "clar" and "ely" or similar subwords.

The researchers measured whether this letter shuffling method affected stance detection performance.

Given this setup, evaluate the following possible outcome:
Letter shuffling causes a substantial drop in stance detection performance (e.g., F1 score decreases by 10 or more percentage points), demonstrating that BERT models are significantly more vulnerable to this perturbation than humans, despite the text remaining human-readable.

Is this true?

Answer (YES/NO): NO